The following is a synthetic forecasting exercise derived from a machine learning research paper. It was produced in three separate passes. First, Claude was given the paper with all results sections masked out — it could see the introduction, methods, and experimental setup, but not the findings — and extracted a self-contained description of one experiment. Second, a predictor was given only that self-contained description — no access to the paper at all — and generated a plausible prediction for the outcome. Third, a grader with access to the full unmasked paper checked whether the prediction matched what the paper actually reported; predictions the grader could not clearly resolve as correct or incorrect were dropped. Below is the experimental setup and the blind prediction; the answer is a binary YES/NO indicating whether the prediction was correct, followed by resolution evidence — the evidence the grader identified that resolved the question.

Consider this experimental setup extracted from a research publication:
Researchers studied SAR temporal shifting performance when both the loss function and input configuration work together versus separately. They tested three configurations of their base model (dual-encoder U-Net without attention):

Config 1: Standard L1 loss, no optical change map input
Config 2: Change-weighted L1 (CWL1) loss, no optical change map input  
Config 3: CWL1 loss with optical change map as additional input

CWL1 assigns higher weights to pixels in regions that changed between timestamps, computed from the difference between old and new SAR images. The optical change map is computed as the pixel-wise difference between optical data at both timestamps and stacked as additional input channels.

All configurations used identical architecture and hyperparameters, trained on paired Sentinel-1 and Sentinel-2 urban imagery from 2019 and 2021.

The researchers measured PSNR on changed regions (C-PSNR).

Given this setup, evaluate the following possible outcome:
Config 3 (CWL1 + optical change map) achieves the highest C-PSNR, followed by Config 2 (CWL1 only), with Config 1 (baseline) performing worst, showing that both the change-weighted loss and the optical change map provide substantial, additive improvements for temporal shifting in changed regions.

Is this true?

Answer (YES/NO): NO